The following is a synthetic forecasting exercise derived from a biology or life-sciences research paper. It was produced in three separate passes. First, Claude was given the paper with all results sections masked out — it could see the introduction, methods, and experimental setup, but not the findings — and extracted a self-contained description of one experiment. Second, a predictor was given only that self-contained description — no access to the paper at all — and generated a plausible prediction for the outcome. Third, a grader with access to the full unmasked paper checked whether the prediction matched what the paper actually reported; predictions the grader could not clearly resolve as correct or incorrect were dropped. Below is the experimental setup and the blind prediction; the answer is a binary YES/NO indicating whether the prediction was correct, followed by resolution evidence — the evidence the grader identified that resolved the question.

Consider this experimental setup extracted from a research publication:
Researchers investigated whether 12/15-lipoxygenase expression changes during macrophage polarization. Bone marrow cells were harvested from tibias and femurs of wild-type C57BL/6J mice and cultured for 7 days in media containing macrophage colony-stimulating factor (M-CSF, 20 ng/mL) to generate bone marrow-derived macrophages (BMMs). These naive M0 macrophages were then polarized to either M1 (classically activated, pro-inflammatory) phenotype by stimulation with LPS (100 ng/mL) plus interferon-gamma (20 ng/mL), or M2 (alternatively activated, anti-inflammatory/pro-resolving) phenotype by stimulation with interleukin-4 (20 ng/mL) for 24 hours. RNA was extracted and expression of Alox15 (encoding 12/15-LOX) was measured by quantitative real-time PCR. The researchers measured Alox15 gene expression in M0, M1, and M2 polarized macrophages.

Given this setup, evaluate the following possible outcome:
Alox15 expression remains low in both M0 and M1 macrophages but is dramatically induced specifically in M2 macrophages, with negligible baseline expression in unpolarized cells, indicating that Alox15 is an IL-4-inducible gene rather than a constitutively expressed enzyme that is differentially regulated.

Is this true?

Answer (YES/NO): NO